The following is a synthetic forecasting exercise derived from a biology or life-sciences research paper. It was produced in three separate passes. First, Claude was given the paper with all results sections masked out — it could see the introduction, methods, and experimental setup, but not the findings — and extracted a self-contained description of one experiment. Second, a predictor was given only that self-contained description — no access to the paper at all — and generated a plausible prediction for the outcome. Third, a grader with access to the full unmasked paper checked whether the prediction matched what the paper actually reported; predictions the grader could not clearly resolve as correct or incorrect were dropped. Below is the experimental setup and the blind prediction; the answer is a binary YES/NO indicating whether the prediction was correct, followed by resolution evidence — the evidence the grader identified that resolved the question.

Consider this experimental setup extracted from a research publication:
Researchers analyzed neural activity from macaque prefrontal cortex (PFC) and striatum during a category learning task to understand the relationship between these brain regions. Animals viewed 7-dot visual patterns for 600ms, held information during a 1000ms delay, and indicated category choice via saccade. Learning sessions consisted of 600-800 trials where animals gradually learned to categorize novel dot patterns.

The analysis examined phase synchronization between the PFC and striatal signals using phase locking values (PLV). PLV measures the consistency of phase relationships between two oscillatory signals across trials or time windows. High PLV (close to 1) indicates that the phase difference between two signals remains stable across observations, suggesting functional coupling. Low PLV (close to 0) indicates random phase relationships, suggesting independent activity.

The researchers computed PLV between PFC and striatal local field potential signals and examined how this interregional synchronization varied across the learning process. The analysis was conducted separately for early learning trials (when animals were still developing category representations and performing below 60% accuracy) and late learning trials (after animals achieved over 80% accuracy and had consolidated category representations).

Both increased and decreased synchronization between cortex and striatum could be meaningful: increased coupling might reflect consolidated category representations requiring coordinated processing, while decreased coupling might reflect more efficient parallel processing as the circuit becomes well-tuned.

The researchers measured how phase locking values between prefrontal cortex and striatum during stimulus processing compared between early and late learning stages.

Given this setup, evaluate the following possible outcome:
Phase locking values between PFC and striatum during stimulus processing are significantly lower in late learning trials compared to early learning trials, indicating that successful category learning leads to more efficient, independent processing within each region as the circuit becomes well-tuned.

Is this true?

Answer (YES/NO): NO